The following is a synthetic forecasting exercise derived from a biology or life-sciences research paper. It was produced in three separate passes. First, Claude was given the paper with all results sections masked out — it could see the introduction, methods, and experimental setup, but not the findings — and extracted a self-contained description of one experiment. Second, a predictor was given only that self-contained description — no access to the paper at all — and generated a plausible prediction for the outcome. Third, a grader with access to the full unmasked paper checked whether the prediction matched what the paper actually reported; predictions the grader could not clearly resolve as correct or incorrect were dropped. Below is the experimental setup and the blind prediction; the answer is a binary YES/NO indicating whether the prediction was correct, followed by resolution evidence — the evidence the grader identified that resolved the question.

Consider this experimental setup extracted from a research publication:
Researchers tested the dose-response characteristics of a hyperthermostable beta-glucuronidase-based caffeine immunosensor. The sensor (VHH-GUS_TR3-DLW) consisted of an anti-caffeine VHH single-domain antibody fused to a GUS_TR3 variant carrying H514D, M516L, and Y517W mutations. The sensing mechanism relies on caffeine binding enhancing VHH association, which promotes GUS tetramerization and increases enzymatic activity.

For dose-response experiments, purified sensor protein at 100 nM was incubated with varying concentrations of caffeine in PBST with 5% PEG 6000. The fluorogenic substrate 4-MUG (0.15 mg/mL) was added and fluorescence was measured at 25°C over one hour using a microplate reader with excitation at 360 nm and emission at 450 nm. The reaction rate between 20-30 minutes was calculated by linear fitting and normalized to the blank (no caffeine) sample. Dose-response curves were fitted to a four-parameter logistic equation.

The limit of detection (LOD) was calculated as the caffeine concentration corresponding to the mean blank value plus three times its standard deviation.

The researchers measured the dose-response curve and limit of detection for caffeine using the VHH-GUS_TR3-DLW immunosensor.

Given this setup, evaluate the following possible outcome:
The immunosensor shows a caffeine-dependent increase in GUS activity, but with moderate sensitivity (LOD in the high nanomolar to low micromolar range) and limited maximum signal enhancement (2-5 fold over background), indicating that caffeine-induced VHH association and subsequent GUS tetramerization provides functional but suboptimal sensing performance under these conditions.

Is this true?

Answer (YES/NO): NO